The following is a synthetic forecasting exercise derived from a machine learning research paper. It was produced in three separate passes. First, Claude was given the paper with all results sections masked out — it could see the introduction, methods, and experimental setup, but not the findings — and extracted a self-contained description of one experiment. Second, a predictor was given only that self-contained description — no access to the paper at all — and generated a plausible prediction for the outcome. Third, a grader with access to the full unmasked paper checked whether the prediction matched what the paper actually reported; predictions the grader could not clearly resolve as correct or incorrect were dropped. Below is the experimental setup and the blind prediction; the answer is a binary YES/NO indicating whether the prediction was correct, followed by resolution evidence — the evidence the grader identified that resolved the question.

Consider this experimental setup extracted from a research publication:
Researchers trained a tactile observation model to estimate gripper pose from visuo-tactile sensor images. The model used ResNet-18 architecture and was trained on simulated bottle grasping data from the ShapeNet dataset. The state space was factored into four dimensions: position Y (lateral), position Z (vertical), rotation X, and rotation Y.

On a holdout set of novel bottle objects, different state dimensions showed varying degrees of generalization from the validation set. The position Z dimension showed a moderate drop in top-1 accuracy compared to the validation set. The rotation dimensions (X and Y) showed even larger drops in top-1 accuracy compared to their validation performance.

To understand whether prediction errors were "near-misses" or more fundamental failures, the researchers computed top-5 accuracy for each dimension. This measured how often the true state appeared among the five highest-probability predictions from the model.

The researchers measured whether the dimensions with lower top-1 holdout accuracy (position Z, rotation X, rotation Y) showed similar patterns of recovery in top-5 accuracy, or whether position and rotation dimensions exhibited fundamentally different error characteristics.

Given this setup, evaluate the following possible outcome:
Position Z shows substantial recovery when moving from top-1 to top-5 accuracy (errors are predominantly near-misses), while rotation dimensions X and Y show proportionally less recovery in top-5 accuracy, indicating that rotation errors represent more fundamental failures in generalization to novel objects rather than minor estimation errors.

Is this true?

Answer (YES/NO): NO